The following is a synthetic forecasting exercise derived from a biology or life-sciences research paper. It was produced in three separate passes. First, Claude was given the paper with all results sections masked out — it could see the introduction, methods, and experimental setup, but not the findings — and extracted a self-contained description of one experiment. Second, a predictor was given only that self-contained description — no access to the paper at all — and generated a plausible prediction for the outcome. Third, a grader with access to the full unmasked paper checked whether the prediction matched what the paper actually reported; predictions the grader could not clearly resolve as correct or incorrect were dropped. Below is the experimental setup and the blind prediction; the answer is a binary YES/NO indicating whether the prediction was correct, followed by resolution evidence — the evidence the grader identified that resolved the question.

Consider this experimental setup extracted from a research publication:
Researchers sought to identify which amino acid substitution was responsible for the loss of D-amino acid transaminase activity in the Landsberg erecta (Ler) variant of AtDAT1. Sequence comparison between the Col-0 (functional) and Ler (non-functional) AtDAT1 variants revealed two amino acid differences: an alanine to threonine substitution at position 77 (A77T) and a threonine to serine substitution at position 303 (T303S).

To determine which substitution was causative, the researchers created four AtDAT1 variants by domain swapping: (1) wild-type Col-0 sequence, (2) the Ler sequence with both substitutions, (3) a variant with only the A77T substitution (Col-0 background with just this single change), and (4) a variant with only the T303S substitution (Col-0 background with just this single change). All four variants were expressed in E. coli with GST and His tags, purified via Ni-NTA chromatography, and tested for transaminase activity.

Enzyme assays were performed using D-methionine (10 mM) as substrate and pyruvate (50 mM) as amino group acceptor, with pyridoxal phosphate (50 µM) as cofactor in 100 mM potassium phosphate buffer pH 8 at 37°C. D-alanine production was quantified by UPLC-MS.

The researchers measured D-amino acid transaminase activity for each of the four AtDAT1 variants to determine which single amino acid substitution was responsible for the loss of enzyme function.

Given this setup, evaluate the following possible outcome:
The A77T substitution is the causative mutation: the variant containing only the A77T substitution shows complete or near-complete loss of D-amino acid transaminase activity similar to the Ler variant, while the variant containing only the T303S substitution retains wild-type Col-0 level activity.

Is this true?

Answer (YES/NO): YES